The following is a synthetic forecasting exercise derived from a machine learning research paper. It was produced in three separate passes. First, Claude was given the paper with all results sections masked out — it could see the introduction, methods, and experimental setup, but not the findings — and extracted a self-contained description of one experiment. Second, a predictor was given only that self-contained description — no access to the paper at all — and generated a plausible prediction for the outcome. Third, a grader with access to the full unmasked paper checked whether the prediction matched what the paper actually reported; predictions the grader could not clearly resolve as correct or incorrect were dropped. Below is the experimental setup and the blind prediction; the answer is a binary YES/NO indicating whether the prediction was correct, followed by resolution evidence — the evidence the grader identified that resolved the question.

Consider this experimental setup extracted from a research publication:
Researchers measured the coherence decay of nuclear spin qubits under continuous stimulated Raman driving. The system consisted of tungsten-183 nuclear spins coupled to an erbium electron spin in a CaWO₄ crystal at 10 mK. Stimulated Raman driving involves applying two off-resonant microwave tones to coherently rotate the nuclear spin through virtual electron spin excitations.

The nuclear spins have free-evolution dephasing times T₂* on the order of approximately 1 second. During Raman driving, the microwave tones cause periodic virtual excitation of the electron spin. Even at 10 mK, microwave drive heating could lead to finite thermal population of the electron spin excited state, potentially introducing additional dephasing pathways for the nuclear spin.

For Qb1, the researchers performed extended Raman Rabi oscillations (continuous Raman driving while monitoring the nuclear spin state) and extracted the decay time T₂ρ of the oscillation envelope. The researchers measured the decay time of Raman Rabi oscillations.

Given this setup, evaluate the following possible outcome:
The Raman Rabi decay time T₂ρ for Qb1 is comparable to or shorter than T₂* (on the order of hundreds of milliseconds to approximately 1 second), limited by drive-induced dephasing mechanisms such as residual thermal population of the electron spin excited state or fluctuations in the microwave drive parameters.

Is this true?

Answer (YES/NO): YES